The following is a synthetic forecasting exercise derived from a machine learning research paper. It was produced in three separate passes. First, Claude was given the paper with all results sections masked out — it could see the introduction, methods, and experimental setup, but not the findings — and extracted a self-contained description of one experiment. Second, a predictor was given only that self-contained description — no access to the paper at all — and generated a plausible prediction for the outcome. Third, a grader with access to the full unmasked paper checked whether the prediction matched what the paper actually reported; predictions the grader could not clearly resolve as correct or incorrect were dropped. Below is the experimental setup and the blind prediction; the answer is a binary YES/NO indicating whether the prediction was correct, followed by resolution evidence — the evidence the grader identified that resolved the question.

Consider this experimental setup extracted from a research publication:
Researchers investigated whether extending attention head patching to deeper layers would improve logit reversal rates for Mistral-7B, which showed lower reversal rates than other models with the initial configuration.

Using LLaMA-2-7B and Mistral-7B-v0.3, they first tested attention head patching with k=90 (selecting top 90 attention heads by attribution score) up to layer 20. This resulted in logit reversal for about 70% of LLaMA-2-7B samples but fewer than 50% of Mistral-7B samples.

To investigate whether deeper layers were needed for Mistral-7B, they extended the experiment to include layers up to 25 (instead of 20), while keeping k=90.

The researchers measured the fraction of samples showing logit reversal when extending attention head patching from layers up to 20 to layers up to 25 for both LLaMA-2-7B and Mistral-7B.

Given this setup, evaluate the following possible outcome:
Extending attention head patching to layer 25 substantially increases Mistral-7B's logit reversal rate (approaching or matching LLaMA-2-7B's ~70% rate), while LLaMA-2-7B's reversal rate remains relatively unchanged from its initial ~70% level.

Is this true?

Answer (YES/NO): NO